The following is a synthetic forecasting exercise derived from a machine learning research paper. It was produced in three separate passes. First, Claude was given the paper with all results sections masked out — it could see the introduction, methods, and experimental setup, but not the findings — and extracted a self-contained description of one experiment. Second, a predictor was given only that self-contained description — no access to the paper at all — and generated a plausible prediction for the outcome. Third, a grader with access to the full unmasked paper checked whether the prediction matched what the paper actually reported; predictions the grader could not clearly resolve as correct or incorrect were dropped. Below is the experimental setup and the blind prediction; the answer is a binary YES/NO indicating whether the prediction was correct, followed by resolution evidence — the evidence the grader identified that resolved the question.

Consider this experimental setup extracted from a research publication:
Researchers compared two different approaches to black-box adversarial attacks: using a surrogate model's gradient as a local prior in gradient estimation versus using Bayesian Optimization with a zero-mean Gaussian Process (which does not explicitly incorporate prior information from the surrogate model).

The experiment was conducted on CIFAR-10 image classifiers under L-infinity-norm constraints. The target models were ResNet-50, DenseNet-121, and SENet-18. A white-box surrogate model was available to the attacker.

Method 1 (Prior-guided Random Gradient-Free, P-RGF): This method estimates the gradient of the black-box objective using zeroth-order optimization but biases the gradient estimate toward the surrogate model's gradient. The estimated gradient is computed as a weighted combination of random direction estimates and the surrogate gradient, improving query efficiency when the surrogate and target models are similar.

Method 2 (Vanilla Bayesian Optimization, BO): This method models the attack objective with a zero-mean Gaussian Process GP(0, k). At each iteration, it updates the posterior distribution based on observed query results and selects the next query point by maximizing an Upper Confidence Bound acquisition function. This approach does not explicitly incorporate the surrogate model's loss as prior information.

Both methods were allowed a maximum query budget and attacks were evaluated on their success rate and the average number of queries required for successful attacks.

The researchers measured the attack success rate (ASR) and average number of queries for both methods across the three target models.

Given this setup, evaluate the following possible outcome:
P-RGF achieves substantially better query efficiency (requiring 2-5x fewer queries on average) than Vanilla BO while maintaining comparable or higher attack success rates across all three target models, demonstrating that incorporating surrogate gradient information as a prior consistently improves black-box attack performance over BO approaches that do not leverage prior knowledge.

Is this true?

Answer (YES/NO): NO